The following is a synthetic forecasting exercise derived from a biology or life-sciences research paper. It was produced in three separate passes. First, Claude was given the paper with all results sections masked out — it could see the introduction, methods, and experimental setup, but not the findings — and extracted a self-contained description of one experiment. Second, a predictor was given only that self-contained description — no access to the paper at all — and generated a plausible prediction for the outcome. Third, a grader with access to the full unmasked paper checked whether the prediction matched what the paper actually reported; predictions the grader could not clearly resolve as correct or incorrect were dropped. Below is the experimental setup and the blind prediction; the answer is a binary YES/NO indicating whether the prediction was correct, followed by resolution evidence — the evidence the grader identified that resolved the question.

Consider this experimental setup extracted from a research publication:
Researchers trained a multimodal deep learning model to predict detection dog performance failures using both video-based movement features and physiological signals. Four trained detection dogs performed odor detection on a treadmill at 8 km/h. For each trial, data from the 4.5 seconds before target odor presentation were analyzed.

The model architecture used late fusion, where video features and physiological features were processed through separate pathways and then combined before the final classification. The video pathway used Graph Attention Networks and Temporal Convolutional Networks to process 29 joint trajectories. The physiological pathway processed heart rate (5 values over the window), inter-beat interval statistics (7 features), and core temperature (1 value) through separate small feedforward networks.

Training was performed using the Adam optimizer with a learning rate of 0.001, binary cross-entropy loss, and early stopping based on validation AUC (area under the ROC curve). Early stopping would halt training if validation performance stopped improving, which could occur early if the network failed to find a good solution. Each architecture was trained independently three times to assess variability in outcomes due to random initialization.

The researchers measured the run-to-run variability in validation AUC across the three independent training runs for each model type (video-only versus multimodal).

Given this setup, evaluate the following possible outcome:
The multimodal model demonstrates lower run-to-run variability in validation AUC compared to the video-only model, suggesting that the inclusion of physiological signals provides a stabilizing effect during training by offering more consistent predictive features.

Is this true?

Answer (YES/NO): NO